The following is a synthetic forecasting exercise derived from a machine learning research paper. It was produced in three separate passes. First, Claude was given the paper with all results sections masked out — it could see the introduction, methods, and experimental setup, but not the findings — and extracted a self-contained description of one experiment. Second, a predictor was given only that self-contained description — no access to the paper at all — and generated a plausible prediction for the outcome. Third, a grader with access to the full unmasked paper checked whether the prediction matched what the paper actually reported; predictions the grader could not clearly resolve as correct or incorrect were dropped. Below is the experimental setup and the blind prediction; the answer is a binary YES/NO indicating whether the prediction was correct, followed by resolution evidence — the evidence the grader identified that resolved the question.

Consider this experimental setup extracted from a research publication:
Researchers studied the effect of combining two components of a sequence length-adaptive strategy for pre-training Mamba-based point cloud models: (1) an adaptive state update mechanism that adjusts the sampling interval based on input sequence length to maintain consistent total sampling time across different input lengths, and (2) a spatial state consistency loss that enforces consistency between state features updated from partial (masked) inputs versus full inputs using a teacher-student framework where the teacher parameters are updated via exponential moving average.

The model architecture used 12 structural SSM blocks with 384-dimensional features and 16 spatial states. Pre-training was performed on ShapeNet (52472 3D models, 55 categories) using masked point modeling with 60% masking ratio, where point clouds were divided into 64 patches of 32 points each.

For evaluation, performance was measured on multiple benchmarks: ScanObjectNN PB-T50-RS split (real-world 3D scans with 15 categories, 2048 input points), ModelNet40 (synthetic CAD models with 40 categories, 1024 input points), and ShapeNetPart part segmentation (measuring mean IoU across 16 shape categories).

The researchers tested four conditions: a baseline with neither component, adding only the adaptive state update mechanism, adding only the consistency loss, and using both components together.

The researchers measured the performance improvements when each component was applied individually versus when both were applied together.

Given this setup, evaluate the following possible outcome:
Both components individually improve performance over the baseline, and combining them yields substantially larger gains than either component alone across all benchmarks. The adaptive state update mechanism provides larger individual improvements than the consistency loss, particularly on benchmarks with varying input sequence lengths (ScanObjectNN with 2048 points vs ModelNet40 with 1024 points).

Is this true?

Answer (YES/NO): NO